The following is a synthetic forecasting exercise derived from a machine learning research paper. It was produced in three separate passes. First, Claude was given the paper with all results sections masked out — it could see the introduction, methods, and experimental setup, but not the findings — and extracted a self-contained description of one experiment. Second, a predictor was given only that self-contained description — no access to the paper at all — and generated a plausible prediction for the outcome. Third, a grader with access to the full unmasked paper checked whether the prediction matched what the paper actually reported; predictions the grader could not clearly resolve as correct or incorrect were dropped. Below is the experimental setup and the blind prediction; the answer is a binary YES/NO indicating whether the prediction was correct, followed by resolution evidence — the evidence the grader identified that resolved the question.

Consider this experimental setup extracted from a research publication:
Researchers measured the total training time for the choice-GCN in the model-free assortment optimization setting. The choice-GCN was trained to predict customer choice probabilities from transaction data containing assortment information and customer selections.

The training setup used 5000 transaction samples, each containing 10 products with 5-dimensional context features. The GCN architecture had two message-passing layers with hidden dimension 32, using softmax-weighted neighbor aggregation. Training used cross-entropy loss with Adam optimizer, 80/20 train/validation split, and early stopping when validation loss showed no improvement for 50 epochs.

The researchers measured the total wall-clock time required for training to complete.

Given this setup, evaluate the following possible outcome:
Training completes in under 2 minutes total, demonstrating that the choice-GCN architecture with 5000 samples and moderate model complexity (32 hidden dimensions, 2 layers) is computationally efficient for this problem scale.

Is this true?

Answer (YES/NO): NO